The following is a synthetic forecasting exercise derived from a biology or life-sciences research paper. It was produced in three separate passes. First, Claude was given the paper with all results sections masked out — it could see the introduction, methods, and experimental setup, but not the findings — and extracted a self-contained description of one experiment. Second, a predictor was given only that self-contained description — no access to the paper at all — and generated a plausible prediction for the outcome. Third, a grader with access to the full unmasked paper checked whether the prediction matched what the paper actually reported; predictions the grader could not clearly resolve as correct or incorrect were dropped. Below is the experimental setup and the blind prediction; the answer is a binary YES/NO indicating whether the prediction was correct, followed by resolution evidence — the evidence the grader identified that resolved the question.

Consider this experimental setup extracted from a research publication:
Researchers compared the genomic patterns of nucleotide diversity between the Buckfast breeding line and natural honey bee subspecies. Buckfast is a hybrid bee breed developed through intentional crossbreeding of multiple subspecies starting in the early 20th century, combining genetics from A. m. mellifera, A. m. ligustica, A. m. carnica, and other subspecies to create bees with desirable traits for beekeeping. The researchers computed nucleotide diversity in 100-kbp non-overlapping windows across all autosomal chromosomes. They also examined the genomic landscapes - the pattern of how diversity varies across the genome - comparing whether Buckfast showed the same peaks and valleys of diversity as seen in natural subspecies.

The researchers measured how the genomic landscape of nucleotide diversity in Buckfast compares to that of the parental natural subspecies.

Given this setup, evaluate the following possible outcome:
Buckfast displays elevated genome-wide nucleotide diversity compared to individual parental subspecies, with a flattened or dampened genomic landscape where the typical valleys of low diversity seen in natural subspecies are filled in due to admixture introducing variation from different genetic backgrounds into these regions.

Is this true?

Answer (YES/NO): NO